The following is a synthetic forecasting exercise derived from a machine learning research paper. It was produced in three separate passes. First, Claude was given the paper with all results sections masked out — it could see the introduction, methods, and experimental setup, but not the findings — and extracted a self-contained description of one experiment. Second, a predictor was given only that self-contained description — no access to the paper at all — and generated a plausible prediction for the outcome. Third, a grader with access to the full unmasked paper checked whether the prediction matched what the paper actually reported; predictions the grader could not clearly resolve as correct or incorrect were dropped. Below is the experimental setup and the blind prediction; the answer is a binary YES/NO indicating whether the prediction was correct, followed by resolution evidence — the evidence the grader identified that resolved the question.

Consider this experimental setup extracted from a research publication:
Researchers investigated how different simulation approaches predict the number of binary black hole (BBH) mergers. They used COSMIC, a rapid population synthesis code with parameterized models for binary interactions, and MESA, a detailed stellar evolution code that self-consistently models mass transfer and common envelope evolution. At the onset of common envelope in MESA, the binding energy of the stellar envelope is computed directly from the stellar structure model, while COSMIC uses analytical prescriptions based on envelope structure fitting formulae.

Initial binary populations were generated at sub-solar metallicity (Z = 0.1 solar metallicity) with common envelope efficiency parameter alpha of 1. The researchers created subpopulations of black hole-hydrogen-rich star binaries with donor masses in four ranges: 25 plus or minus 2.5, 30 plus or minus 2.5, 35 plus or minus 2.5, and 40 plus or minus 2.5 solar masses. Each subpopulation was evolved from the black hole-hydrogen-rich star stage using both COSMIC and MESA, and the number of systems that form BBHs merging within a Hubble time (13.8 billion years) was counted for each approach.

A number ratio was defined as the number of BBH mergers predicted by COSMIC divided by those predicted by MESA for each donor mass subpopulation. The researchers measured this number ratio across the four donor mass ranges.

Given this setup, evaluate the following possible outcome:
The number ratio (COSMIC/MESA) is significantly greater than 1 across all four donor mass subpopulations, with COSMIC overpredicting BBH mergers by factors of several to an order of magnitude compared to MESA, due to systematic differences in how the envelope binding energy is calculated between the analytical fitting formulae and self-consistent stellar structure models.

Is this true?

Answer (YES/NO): NO